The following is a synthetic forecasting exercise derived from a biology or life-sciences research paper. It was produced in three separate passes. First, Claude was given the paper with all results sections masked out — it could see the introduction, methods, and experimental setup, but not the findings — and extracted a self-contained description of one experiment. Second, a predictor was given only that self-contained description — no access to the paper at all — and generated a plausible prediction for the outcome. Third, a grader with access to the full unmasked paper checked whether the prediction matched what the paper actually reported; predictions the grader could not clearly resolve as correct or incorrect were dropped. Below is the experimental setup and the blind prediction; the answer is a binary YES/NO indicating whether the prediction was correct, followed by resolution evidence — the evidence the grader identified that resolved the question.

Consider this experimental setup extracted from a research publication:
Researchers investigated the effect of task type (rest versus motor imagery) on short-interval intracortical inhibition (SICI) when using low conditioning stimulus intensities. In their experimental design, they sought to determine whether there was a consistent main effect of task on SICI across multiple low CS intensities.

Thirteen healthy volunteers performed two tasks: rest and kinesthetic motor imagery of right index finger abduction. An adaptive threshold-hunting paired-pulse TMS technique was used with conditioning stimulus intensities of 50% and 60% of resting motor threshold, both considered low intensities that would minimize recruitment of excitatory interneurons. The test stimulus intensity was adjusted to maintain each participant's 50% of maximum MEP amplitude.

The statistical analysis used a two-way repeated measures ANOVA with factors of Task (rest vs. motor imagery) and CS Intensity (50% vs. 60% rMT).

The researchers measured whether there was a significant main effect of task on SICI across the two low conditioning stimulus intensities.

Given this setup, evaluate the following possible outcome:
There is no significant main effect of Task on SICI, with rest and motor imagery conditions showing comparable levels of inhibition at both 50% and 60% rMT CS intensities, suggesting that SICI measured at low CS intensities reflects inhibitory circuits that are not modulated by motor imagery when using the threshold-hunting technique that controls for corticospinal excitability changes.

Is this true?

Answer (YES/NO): NO